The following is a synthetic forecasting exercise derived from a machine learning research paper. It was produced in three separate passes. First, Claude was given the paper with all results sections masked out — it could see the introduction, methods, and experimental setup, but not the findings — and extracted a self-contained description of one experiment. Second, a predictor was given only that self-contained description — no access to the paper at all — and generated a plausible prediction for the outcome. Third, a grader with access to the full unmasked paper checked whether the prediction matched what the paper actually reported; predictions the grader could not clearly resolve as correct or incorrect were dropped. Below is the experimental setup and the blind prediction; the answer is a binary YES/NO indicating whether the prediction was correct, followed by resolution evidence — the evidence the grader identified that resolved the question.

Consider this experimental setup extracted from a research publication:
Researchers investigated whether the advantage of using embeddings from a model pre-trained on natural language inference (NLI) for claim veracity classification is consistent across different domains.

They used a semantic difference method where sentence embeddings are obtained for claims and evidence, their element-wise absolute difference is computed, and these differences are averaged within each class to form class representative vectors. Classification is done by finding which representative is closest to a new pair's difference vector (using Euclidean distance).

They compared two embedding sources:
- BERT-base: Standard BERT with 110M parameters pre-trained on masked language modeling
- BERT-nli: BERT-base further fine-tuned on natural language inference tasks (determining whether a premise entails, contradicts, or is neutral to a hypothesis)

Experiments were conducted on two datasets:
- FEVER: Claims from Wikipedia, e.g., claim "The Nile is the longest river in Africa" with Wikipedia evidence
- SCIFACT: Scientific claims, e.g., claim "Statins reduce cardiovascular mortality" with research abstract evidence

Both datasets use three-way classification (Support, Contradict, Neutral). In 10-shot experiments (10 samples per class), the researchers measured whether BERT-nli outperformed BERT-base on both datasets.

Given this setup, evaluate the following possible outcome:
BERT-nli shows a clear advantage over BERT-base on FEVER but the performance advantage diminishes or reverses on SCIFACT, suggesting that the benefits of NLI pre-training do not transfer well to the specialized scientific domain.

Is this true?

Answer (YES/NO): NO